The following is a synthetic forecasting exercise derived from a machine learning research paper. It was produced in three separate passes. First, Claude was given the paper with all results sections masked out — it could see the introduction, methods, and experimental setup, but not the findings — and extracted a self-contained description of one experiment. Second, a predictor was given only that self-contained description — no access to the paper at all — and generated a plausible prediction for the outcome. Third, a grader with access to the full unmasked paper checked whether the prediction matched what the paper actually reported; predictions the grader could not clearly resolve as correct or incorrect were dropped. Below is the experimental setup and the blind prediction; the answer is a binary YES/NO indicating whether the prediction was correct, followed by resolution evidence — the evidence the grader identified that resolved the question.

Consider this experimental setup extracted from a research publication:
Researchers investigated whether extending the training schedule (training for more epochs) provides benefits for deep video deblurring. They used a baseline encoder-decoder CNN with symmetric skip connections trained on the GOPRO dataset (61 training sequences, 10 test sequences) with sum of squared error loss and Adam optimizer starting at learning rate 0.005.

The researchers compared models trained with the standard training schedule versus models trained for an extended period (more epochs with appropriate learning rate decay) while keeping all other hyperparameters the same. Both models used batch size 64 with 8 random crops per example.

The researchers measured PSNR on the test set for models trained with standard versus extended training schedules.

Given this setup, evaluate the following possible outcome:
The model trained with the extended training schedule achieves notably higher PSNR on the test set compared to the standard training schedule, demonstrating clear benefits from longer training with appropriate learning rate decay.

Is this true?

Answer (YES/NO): YES